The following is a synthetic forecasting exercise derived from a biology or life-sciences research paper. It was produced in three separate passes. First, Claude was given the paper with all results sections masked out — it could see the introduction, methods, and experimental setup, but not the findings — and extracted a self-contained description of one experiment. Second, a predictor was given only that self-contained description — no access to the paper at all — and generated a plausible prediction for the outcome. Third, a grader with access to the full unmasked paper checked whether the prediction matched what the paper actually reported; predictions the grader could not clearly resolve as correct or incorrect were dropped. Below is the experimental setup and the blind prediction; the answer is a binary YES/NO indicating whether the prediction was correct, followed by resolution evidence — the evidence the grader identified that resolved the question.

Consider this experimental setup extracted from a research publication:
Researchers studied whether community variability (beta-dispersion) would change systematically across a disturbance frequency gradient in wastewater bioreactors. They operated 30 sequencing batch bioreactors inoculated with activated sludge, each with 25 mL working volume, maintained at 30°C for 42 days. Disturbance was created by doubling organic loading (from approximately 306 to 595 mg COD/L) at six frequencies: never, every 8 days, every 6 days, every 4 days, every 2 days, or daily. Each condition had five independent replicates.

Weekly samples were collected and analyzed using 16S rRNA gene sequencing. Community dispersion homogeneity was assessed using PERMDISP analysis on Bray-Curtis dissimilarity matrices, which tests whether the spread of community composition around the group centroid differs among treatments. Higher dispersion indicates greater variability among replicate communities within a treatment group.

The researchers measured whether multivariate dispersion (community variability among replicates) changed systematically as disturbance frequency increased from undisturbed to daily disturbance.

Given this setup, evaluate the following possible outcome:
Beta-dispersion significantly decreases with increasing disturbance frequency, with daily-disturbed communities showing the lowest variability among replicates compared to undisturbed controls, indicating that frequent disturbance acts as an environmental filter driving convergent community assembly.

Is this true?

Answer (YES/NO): NO